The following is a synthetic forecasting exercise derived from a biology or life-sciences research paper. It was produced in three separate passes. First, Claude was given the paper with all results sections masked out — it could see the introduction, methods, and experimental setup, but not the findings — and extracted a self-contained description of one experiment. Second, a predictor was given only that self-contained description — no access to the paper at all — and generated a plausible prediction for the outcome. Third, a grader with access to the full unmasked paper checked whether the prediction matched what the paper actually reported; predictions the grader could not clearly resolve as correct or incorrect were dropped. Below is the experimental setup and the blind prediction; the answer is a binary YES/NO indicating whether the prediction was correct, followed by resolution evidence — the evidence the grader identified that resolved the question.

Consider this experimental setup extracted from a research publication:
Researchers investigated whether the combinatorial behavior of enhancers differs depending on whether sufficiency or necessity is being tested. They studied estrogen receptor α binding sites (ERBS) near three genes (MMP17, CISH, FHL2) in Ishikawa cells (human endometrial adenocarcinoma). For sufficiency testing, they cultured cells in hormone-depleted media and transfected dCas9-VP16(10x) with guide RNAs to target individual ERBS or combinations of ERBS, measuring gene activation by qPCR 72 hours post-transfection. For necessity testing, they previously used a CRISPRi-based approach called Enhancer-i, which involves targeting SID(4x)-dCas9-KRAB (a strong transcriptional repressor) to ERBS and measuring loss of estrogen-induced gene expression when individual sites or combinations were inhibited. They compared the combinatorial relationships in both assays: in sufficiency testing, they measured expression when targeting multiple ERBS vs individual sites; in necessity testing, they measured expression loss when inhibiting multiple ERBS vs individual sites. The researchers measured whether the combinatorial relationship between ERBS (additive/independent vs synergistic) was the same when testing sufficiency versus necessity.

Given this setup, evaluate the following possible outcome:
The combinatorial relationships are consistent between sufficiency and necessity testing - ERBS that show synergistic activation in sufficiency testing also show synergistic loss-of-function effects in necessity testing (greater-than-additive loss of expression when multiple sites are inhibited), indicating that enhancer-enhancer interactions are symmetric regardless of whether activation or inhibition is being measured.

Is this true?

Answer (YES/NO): NO